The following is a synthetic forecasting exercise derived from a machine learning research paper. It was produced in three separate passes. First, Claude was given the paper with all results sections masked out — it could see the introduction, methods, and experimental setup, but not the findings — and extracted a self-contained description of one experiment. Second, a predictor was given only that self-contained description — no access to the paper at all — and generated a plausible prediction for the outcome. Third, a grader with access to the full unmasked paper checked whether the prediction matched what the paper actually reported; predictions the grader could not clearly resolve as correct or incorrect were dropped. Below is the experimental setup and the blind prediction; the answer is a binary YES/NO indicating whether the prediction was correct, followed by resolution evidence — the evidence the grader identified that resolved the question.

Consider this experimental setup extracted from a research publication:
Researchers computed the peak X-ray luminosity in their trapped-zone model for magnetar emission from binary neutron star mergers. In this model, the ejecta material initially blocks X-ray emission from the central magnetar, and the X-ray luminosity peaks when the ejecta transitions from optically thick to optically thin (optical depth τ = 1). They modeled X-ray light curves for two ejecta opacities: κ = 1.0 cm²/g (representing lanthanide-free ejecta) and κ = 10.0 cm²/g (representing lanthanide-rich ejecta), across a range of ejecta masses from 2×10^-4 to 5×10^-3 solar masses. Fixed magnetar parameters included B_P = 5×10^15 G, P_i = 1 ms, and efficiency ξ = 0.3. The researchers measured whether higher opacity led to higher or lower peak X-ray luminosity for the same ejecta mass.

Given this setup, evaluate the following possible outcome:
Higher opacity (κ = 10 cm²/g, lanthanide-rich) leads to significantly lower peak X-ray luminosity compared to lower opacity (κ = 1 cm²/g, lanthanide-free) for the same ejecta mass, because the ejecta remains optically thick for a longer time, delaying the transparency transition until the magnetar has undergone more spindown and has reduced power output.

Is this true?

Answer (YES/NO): YES